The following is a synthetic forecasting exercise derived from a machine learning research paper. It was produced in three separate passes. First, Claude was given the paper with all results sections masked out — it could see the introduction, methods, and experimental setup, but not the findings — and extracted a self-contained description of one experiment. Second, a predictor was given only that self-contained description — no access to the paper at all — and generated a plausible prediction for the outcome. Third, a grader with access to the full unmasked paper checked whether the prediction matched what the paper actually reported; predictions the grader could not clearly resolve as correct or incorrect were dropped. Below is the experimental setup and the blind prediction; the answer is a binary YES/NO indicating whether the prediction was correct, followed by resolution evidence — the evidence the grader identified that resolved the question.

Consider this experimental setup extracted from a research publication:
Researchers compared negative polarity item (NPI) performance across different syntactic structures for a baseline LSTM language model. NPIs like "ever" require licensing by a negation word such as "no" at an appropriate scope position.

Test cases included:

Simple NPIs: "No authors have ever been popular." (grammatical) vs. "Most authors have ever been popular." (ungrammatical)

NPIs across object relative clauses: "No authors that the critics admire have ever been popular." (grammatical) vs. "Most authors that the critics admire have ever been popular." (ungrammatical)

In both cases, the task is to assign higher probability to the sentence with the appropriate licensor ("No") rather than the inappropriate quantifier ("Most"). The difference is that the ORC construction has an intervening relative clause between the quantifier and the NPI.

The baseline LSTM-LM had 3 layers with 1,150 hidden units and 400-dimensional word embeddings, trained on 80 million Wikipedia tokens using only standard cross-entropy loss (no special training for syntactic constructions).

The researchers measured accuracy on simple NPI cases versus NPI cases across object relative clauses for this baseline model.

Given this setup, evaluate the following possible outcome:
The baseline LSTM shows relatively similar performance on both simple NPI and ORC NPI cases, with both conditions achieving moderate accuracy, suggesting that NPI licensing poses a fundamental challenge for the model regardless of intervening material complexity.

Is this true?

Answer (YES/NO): NO